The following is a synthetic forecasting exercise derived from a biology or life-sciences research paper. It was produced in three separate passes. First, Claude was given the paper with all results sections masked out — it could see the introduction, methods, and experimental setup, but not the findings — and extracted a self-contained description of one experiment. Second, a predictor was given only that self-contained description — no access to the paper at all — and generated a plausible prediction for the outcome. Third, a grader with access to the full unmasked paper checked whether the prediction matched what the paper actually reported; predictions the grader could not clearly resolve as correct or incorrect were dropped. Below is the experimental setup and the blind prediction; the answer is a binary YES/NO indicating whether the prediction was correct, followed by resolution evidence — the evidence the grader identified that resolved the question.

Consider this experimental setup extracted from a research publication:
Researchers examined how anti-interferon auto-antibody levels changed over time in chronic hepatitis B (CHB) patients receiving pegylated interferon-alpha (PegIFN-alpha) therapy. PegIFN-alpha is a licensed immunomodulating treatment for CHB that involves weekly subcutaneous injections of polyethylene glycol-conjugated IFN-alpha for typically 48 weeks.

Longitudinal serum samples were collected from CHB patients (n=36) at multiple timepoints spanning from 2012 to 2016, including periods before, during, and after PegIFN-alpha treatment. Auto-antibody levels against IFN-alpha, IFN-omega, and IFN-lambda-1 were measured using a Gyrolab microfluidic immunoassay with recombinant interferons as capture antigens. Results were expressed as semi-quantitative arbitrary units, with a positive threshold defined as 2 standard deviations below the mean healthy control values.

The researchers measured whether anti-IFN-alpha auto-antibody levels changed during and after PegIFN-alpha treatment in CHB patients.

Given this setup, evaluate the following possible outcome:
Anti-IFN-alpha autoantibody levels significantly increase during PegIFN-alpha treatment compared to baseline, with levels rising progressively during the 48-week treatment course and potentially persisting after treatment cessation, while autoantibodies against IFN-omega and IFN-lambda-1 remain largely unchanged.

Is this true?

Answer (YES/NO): NO